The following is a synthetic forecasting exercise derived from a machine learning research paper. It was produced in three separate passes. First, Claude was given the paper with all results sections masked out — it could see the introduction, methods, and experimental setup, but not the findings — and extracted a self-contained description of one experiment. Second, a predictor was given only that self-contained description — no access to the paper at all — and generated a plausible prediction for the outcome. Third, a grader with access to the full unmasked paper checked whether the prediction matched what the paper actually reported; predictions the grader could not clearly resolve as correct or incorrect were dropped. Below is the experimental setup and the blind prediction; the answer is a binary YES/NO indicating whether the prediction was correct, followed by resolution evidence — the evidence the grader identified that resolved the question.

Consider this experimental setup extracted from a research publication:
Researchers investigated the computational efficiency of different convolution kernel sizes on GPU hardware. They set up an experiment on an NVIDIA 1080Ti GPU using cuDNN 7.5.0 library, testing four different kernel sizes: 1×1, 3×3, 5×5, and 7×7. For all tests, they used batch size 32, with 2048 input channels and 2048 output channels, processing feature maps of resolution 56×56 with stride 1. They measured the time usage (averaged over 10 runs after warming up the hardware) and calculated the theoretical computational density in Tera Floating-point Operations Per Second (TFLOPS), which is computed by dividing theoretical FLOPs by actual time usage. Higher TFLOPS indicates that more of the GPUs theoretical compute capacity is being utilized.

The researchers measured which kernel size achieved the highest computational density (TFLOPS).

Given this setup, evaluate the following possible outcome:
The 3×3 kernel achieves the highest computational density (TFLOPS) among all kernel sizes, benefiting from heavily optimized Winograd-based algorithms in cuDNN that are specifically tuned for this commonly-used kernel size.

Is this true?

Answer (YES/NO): YES